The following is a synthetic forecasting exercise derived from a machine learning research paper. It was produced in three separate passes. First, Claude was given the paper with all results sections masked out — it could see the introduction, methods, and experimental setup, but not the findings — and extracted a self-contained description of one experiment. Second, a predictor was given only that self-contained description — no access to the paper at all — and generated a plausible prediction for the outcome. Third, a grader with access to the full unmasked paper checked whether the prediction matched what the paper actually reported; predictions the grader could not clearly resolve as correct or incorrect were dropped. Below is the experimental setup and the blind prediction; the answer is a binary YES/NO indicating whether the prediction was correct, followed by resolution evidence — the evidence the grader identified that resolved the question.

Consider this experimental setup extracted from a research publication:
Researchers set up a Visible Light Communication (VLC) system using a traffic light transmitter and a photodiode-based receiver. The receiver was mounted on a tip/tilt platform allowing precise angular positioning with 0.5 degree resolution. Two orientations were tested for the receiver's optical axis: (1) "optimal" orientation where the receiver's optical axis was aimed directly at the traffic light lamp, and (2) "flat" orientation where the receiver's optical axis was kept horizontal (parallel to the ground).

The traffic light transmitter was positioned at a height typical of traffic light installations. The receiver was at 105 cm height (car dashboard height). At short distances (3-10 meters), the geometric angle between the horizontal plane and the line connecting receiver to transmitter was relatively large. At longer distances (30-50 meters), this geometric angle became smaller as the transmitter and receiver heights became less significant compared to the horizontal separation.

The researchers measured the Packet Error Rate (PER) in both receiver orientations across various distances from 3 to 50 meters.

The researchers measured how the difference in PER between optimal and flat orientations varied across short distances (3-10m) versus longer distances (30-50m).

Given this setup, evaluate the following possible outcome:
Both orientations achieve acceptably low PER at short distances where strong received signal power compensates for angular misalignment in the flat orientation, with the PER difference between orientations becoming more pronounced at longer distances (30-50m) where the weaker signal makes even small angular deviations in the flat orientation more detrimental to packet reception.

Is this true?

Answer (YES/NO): NO